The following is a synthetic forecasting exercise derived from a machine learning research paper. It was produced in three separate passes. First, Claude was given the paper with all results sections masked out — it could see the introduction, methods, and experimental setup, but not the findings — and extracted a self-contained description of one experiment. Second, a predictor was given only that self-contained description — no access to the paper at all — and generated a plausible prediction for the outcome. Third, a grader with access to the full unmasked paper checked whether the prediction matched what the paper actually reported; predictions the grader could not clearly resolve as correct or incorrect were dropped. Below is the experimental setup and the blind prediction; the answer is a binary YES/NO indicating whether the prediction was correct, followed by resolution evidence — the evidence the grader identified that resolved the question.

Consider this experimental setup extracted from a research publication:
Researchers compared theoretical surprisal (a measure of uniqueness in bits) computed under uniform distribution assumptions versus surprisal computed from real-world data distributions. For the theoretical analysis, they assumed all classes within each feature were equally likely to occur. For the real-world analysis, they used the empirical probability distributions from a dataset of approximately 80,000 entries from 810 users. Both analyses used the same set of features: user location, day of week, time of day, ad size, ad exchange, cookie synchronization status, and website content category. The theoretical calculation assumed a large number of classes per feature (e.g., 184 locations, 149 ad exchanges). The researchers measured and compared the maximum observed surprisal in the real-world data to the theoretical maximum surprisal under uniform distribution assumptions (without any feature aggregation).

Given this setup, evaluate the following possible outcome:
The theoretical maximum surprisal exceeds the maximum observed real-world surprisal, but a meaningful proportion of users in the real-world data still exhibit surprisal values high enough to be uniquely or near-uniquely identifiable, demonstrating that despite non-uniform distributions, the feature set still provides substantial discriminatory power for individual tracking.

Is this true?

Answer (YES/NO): NO